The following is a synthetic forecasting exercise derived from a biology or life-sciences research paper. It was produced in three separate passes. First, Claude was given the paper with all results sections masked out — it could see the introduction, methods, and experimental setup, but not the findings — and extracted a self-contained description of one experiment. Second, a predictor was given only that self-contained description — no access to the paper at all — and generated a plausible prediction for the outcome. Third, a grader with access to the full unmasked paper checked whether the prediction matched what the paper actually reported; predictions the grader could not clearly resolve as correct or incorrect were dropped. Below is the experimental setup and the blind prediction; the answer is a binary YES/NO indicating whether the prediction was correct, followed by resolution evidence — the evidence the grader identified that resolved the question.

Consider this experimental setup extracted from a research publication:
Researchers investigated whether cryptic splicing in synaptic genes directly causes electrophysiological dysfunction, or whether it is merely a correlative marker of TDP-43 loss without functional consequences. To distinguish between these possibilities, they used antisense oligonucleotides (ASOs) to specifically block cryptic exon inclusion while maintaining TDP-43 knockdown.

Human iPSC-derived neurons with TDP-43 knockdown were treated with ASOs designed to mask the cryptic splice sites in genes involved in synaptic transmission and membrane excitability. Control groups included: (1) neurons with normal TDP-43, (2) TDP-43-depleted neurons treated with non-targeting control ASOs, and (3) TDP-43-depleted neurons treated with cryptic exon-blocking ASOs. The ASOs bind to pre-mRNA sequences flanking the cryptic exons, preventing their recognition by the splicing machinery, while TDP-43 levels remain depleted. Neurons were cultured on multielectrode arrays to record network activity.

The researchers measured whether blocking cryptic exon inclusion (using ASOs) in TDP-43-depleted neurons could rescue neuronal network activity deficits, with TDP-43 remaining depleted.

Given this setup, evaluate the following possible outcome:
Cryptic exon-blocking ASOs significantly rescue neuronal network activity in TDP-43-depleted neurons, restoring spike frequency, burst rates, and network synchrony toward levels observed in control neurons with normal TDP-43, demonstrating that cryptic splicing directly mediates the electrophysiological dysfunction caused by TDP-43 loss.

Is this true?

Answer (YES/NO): YES